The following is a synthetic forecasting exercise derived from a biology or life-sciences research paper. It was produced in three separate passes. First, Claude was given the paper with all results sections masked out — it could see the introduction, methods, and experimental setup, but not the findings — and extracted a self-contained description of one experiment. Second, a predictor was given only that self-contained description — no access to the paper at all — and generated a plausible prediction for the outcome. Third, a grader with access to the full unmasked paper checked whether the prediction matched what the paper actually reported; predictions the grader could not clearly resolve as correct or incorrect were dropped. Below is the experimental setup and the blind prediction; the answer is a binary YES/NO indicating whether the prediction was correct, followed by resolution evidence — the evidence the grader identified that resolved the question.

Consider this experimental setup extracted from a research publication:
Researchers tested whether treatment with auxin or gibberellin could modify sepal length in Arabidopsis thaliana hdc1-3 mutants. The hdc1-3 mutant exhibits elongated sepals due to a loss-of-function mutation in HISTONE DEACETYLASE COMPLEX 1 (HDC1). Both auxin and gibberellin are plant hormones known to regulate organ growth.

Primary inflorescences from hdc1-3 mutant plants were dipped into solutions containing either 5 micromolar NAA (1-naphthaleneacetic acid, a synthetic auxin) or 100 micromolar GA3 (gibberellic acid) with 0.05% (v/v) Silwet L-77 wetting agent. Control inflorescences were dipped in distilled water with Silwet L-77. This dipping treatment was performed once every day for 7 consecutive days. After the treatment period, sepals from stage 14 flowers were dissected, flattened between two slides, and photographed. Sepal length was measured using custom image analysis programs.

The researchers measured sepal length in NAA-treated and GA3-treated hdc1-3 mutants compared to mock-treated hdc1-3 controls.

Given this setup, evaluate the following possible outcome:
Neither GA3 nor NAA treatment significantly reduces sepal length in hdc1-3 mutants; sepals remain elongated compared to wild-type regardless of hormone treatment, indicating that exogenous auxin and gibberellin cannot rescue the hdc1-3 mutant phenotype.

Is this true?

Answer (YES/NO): YES